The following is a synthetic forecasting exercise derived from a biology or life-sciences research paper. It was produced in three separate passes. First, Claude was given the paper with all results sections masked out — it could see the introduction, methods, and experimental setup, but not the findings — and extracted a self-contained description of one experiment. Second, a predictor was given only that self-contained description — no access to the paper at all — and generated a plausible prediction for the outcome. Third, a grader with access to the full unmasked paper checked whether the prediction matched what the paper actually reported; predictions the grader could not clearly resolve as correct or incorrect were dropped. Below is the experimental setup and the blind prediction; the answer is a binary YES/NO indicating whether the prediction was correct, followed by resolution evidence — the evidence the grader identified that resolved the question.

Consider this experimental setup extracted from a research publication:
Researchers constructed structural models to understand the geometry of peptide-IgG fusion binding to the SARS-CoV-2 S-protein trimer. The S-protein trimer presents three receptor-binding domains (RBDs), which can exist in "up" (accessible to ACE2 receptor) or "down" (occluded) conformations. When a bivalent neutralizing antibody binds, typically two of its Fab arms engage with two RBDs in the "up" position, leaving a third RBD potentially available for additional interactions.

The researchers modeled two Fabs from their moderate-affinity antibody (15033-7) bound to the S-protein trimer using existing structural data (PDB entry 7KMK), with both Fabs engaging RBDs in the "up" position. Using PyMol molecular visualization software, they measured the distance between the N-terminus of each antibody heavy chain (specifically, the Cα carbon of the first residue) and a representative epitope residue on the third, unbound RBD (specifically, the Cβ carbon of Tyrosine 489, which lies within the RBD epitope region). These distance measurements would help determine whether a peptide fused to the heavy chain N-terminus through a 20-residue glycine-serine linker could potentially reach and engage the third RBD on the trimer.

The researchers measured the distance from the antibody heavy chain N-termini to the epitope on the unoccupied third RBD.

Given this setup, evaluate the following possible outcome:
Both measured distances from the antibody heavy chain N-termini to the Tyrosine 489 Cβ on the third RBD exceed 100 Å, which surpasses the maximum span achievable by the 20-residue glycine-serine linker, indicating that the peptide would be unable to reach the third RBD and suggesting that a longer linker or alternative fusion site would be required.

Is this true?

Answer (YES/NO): NO